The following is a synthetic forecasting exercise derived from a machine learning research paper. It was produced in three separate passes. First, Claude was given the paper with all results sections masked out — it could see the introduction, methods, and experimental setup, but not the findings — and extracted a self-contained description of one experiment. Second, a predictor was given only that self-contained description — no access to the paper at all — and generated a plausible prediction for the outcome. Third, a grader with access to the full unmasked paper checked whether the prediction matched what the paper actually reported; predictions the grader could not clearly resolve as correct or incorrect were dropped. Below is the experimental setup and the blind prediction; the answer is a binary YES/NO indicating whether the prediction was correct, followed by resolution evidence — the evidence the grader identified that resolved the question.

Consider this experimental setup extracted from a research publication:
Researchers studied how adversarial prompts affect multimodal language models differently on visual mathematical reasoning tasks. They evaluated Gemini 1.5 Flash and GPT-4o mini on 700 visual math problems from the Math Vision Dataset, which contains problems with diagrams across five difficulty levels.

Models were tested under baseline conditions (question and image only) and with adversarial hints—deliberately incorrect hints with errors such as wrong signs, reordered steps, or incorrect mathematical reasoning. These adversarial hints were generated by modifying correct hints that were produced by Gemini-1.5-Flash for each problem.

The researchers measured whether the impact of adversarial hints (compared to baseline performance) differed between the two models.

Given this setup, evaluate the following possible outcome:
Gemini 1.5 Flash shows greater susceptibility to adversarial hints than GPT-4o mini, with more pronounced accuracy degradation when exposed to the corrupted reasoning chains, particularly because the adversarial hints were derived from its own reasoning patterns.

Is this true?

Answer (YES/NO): NO